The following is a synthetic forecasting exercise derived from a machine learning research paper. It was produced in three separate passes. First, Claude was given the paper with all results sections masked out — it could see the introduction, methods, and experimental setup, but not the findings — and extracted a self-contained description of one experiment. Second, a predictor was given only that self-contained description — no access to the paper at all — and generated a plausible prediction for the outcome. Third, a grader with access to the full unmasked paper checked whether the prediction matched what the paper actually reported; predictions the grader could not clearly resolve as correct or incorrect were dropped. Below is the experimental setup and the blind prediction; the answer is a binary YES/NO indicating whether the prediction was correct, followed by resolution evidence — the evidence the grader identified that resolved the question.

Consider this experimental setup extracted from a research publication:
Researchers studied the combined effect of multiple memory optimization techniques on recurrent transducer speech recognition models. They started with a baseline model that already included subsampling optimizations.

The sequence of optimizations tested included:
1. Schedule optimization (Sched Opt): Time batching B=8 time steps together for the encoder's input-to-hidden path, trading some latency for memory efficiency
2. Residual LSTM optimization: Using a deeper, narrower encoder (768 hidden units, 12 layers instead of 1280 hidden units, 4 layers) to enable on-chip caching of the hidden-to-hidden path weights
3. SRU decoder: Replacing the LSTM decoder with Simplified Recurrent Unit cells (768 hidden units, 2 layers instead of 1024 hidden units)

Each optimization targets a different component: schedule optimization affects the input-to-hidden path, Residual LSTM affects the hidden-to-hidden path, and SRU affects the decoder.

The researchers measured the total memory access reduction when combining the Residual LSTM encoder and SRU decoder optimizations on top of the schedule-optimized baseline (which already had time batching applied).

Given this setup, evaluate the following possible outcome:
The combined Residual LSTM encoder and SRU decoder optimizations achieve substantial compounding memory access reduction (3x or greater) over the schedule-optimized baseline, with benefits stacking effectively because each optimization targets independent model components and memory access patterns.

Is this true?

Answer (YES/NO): NO